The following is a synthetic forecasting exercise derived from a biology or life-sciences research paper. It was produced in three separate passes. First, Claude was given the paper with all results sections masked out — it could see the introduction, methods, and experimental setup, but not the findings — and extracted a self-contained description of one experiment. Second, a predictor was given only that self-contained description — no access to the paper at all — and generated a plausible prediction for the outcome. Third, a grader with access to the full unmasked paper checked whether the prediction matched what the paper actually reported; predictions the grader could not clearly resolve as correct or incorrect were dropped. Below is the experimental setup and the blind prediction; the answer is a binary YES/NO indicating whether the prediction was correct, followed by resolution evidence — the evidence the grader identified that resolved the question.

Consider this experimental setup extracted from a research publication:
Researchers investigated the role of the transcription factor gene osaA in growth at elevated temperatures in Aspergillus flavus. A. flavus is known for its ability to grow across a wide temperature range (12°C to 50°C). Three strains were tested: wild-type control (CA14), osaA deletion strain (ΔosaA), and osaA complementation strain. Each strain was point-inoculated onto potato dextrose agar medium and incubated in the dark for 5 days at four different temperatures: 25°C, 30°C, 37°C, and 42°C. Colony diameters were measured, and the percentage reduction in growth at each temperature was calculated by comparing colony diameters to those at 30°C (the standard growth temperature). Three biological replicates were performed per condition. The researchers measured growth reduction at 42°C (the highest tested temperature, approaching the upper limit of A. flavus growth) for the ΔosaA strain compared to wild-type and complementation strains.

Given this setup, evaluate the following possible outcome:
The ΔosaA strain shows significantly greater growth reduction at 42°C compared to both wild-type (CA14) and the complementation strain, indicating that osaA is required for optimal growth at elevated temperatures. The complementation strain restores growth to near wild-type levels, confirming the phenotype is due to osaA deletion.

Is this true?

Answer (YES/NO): NO